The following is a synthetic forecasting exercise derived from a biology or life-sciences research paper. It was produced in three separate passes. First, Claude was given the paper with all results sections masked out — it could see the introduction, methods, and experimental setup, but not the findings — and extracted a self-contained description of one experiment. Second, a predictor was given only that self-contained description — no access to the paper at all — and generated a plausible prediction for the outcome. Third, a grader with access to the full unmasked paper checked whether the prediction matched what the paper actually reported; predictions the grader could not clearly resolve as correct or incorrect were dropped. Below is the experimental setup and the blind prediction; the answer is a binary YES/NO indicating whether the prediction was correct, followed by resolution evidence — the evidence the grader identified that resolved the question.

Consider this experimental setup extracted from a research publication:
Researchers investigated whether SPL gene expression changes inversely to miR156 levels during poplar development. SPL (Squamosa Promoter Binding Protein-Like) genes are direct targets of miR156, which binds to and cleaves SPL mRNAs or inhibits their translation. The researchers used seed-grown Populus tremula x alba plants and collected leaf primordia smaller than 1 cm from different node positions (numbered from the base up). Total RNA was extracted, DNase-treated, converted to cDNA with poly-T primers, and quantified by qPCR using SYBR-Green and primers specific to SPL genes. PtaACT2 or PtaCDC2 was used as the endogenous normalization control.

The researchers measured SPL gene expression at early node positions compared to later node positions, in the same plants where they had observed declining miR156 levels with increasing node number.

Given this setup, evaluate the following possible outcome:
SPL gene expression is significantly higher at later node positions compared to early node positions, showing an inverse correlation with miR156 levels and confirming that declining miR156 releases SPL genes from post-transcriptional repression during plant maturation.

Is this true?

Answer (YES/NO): YES